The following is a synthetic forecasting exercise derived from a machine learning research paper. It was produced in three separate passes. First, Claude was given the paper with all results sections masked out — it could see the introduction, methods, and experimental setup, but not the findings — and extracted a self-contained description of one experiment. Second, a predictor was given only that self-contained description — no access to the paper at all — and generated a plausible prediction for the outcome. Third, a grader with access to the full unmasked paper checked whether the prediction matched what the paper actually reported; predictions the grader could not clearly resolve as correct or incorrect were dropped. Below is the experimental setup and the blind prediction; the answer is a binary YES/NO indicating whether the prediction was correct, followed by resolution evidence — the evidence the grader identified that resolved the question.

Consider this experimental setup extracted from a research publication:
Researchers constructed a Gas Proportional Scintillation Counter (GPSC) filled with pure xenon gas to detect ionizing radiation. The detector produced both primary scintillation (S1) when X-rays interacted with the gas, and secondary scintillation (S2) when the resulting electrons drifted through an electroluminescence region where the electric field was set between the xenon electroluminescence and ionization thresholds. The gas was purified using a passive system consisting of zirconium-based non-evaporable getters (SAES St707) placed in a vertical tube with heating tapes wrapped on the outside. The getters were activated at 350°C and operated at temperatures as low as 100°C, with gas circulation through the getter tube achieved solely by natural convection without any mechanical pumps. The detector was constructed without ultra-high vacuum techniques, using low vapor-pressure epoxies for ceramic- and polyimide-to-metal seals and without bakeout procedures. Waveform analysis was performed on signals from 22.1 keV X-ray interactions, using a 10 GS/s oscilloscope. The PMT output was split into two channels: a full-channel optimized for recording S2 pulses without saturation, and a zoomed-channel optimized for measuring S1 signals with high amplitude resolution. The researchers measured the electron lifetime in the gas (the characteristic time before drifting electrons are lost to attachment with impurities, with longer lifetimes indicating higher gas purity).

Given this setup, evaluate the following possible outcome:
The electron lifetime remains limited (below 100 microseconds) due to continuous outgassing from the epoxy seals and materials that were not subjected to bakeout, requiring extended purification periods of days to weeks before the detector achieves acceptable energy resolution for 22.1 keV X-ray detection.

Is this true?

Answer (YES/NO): NO